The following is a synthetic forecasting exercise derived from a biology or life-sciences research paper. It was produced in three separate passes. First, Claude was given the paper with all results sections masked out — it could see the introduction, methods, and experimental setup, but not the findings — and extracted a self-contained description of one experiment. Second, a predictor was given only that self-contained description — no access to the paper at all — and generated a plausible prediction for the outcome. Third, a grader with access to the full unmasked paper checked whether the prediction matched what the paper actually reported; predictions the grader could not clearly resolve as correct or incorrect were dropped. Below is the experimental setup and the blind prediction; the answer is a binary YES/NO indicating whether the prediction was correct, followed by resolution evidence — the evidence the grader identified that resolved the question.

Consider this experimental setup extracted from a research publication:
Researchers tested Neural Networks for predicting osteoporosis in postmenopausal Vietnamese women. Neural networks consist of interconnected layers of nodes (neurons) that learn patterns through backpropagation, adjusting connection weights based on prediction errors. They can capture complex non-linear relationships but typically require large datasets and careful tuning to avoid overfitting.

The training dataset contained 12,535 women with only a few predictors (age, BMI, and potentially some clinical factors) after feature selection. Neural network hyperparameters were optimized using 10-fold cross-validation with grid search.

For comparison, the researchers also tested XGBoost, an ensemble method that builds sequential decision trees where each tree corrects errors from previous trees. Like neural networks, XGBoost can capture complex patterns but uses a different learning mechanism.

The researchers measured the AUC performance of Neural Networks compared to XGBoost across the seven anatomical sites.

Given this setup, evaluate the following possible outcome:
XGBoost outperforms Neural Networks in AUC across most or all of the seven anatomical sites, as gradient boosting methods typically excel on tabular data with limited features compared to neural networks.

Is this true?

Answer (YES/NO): NO